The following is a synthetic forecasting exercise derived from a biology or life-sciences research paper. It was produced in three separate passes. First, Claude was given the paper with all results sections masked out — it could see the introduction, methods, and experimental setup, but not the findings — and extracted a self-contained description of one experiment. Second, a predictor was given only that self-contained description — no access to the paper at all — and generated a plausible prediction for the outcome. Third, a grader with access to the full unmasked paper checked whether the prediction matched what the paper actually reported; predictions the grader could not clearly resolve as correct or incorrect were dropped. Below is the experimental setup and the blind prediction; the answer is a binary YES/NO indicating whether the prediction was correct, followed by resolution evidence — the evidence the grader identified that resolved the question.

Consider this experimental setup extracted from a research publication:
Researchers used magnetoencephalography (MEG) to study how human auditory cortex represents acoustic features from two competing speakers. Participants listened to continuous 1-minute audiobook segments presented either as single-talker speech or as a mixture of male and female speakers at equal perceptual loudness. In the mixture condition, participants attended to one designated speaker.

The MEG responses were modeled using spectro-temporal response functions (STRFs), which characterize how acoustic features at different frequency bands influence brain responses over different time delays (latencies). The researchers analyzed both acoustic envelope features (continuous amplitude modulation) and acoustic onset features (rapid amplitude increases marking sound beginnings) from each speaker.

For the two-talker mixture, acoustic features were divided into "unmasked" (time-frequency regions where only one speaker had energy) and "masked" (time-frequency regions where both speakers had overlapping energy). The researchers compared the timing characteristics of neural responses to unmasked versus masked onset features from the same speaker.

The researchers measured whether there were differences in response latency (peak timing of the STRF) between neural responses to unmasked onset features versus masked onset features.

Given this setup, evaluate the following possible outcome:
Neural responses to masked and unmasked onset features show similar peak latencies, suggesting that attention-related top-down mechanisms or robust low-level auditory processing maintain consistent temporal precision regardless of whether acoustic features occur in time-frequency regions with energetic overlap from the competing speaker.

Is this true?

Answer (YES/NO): NO